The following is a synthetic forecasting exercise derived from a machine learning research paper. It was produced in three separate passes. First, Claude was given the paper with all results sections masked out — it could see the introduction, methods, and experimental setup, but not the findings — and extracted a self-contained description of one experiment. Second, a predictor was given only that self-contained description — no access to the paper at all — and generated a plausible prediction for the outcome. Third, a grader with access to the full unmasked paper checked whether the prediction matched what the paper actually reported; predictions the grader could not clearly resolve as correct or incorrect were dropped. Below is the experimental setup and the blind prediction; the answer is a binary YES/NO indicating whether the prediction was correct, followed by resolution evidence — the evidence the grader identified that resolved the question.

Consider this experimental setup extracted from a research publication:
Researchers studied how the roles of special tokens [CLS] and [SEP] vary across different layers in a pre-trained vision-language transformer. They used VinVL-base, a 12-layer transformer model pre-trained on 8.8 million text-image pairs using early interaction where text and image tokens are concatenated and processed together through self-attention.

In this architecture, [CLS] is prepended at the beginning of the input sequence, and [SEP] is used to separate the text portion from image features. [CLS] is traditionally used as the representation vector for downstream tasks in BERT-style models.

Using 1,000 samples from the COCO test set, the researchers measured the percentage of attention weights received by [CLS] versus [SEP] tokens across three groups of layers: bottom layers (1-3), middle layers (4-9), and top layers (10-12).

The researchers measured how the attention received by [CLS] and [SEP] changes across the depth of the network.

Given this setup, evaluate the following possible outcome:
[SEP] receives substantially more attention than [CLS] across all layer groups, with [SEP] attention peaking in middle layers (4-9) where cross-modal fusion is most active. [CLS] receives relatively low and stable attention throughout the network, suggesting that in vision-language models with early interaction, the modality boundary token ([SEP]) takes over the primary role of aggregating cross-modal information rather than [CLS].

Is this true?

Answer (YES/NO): NO